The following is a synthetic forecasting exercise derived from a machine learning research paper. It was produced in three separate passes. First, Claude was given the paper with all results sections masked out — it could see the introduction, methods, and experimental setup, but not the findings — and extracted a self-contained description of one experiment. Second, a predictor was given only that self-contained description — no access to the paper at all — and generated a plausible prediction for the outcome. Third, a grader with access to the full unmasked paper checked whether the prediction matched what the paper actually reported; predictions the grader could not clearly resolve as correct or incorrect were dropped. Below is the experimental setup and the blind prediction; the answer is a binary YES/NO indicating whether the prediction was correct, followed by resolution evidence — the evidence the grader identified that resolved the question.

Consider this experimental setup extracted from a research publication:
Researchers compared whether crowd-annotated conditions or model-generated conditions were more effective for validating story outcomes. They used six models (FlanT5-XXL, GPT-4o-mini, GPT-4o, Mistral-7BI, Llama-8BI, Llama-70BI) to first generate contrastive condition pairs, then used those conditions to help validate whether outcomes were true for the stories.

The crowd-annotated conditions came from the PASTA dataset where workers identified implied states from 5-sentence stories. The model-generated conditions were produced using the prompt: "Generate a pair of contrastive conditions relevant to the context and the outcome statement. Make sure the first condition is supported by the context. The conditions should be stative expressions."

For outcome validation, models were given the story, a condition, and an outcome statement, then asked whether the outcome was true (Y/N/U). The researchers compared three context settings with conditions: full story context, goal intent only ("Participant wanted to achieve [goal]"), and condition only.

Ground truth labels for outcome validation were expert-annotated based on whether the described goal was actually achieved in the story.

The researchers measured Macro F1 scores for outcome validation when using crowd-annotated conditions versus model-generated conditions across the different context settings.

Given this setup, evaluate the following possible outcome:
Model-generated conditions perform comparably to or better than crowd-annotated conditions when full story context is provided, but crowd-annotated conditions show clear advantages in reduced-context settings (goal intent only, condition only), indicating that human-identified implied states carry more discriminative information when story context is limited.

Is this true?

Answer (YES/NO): NO